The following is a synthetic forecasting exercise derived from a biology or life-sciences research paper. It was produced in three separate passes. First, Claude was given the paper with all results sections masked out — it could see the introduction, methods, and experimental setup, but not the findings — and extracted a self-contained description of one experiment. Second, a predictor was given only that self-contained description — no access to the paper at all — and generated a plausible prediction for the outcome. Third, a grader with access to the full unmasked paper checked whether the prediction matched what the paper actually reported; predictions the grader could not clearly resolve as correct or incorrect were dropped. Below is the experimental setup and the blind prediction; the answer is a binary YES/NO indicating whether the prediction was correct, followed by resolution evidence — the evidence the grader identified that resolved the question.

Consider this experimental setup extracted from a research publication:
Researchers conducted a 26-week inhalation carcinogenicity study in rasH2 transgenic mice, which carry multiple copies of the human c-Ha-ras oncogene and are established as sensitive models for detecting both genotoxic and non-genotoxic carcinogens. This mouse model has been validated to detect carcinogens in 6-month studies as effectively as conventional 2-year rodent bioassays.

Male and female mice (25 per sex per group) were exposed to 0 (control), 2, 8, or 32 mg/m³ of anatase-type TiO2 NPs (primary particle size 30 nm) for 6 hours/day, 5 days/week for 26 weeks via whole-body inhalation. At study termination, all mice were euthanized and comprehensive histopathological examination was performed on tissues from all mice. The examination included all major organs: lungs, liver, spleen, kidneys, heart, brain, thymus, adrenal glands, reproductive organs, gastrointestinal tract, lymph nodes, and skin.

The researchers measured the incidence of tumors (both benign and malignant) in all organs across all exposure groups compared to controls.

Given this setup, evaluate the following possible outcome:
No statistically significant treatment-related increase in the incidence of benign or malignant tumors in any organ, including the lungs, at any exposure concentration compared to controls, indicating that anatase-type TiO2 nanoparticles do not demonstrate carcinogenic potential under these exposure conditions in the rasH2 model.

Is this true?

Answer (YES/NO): NO